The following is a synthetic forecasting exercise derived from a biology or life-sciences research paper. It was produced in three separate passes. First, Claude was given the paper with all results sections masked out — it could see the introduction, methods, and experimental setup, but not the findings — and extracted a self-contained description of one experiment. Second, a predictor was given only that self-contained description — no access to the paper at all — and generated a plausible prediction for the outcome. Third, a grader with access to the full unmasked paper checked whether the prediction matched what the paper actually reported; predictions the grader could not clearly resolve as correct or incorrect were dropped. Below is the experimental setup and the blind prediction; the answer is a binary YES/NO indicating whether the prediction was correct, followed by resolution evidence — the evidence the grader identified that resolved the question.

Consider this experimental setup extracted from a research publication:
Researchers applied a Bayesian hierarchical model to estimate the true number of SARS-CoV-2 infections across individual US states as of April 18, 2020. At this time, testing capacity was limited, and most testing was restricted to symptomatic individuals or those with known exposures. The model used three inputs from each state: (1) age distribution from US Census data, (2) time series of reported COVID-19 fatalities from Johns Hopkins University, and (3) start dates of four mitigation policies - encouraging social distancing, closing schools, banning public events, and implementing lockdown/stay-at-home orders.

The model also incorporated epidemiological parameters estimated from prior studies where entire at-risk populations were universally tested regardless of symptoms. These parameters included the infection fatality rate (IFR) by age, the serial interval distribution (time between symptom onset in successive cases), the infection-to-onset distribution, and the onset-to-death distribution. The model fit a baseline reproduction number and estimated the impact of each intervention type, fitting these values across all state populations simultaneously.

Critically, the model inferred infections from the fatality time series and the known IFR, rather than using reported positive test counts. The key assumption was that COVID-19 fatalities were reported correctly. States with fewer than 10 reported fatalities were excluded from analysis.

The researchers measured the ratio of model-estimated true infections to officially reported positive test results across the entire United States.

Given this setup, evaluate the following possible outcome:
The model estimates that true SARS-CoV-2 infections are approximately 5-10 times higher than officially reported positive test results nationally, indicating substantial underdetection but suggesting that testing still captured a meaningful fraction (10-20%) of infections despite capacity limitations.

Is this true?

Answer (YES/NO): NO